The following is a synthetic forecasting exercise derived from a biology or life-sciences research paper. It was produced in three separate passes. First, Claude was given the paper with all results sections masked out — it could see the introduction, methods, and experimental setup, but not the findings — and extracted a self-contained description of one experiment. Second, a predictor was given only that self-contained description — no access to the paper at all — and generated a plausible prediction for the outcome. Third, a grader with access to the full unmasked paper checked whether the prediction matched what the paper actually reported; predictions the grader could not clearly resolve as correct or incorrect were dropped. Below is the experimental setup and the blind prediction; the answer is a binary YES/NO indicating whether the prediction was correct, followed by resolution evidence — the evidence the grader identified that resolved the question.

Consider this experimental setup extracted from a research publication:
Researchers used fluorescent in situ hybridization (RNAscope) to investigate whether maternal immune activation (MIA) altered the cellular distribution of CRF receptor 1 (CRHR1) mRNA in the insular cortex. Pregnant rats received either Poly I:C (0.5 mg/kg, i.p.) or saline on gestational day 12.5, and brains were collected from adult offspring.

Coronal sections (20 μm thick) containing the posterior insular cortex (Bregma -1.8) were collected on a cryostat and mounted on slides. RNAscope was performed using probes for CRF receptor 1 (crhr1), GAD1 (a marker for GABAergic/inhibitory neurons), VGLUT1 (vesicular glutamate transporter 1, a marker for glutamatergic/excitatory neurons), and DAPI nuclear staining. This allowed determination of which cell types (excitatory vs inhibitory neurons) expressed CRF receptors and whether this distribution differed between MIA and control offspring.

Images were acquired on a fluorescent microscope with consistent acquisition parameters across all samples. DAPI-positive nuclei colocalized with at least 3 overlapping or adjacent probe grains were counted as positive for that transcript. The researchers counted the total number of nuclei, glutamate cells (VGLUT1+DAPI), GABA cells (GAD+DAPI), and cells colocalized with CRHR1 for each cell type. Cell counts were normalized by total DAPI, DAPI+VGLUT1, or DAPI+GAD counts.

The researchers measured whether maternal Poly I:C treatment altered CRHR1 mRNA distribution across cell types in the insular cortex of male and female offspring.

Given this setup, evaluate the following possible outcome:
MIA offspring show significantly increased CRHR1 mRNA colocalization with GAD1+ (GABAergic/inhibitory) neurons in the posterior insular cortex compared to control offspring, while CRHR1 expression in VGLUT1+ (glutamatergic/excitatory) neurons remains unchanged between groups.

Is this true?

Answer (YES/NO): NO